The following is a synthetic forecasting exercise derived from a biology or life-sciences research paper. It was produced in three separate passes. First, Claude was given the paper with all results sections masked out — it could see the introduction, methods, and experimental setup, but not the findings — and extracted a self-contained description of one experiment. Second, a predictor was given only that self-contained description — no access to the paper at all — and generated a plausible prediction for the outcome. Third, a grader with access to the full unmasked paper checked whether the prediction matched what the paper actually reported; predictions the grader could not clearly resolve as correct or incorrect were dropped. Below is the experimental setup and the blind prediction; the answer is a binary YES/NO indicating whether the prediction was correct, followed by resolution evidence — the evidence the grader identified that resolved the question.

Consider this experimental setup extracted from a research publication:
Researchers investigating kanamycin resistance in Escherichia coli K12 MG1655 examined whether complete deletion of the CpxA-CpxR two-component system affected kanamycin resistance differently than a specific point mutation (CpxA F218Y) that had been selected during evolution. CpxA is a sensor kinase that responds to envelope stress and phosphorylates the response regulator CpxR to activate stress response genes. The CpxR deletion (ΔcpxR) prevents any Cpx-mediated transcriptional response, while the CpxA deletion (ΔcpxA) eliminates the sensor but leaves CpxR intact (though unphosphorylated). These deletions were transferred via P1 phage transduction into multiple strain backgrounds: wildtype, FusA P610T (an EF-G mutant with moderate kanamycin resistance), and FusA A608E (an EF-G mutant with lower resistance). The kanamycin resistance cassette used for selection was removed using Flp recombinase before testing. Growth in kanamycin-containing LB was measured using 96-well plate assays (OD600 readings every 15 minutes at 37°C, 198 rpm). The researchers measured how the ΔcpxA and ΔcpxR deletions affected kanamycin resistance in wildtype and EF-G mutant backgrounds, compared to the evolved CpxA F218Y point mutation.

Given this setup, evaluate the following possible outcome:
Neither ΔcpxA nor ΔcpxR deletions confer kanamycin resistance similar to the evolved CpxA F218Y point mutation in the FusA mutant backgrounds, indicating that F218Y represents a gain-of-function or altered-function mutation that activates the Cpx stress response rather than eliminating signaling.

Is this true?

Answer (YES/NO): YES